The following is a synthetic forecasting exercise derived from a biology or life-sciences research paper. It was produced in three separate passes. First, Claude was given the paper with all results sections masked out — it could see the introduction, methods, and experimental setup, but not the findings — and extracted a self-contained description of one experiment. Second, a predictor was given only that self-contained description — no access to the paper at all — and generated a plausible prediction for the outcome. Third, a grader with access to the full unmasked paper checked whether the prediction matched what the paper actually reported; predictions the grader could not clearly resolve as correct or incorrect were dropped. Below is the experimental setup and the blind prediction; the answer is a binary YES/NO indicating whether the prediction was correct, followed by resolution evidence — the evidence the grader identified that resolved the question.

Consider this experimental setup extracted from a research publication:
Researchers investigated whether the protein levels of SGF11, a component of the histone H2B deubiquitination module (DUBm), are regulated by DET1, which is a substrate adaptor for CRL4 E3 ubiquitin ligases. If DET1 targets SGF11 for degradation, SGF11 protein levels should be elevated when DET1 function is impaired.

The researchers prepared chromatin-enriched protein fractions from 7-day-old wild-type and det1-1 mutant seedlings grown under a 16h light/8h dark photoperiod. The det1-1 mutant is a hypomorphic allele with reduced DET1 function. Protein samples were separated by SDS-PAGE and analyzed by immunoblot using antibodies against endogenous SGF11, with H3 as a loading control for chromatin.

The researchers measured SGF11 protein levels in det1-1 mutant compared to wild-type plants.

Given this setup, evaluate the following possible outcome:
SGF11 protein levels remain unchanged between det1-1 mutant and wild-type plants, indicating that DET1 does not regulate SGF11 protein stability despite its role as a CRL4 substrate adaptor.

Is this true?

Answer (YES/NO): NO